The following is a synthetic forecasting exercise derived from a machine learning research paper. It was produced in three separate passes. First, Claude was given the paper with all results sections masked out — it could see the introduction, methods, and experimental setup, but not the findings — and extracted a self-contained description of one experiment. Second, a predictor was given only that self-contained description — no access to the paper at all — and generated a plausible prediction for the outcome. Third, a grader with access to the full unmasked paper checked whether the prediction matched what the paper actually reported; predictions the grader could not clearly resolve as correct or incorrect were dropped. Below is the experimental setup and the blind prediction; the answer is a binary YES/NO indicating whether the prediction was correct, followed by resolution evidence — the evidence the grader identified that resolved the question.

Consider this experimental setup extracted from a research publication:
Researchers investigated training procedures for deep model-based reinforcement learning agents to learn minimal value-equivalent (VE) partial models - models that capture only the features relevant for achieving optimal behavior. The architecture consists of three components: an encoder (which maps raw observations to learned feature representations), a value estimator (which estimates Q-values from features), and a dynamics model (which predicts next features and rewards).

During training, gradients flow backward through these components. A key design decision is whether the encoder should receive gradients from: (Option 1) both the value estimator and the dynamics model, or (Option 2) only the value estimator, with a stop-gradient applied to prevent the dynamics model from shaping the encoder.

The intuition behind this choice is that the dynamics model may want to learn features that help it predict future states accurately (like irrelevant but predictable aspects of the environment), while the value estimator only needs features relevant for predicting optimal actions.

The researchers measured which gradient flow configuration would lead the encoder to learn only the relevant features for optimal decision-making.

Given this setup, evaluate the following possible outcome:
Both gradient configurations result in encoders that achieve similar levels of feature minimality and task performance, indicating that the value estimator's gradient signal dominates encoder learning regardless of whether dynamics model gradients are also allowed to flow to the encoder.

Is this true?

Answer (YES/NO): NO